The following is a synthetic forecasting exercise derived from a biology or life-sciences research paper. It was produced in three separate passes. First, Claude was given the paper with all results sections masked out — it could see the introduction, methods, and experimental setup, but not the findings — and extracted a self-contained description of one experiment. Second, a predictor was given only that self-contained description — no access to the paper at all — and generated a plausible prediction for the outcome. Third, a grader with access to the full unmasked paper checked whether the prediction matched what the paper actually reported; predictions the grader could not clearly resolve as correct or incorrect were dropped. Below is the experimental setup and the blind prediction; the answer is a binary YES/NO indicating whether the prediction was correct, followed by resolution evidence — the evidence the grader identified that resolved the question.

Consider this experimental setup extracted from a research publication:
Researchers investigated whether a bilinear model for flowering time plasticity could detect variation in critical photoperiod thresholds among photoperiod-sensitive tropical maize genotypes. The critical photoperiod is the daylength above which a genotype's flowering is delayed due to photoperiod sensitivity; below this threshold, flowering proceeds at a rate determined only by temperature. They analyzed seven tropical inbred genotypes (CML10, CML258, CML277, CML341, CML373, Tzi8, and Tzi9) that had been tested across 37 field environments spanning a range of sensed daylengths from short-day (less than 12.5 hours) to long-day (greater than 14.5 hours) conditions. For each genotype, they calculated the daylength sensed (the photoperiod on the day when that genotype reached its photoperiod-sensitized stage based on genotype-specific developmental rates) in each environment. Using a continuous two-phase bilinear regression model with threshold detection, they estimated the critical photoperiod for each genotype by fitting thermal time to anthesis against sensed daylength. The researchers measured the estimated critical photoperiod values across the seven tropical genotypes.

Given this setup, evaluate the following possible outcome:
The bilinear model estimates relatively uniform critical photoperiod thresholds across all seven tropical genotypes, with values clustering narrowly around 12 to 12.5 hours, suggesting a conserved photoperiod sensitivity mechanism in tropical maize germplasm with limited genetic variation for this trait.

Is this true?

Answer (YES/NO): NO